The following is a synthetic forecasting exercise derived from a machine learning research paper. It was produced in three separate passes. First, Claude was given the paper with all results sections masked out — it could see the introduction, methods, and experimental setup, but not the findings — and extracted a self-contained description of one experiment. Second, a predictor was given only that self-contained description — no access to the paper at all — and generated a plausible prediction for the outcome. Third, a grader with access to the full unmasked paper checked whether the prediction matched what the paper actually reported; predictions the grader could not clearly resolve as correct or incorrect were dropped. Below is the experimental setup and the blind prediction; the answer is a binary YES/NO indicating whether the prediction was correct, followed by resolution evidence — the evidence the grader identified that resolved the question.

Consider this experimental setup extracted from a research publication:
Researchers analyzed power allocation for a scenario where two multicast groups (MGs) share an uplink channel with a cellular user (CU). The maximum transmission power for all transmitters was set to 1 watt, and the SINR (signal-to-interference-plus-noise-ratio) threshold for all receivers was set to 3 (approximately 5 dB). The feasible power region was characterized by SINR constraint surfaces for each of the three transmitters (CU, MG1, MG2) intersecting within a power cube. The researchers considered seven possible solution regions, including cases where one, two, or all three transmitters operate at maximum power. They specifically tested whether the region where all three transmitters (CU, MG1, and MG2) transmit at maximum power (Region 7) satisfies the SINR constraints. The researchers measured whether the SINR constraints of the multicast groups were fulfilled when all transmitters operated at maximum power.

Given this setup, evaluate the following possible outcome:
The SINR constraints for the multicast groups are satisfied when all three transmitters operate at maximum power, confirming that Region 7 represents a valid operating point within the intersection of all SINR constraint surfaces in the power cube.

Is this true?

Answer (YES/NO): NO